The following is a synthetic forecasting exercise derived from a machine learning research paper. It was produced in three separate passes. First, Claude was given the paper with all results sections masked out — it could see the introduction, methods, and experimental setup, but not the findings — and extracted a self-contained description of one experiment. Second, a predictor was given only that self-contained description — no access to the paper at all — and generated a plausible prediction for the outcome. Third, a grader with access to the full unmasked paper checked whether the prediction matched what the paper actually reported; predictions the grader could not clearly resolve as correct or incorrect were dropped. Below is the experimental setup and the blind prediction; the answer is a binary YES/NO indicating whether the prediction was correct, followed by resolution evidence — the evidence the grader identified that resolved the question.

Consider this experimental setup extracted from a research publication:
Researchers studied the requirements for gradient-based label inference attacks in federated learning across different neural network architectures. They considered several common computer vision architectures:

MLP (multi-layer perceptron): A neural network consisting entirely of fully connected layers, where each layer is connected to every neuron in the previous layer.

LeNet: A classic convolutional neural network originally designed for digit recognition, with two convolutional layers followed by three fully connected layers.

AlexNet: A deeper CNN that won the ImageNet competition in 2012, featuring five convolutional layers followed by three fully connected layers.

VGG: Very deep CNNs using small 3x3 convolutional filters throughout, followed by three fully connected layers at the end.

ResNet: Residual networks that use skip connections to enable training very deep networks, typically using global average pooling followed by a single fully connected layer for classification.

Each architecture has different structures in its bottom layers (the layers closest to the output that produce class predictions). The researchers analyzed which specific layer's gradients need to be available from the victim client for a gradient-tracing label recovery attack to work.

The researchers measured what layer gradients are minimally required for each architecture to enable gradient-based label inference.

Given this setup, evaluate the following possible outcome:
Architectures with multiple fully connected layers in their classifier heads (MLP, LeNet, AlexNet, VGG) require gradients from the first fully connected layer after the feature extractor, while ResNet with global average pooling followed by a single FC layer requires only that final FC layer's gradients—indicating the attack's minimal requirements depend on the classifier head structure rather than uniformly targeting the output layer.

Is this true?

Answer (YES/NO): NO